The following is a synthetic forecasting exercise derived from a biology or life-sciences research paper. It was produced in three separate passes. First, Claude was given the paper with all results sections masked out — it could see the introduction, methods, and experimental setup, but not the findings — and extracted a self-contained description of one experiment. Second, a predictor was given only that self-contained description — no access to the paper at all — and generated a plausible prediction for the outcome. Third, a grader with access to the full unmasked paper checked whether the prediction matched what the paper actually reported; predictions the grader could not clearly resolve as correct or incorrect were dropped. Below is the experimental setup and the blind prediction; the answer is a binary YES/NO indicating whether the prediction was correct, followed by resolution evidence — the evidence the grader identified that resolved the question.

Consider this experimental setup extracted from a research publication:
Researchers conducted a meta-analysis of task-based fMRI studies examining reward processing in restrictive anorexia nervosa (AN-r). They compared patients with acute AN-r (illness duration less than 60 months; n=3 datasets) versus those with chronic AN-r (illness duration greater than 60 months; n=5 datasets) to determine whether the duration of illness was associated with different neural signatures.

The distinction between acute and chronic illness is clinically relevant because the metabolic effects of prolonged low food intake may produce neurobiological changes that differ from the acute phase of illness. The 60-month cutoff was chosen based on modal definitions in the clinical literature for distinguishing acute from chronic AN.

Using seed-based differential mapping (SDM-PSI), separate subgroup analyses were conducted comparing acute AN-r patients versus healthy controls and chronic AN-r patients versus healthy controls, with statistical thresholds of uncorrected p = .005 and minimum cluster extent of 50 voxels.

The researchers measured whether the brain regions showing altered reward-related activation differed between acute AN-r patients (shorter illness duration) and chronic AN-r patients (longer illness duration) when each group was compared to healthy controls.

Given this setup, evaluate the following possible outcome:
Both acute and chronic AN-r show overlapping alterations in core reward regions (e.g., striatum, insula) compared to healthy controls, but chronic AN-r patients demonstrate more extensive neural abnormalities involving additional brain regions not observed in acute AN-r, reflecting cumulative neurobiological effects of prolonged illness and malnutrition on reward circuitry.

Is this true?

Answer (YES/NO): NO